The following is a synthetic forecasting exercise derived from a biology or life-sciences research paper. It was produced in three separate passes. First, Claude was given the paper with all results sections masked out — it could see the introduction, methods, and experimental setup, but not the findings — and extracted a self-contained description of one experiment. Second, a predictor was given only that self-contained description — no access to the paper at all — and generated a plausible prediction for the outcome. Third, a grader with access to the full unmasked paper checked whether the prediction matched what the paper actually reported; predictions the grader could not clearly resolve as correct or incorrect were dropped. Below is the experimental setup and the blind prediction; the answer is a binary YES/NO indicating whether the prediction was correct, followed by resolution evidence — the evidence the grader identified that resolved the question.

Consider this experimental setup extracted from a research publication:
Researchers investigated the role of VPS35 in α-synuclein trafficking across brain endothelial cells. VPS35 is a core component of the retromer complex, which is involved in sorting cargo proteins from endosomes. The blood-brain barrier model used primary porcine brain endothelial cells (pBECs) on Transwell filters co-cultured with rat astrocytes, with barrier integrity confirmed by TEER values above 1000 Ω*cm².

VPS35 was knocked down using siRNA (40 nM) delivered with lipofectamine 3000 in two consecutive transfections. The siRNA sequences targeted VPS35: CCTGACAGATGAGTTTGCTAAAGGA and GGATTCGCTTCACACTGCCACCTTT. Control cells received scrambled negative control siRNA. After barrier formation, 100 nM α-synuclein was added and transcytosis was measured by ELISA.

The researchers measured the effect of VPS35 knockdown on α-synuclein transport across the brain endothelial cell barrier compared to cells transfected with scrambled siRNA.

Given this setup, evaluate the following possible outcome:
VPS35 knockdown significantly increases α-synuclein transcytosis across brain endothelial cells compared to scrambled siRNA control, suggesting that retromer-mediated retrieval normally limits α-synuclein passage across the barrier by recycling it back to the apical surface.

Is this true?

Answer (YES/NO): NO